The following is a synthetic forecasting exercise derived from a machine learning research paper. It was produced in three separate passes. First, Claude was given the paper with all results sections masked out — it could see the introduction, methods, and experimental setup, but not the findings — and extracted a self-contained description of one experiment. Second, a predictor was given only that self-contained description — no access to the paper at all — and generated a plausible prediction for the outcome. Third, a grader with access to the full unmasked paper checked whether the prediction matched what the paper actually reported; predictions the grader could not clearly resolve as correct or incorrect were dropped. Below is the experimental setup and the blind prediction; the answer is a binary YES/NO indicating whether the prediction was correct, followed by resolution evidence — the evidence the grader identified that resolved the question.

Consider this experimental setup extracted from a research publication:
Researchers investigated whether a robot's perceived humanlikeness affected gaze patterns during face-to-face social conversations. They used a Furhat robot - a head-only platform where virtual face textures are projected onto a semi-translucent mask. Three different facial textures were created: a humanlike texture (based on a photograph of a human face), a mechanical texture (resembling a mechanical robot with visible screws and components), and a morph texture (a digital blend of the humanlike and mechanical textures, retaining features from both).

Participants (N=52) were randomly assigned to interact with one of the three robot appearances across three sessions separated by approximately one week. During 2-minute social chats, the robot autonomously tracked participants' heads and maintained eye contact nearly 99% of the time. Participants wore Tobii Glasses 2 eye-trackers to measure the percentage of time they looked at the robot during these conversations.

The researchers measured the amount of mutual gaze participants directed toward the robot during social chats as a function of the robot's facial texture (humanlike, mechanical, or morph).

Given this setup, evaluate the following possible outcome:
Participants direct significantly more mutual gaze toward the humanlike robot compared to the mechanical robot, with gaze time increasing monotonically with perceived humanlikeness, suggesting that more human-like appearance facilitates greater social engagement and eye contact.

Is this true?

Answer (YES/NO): NO